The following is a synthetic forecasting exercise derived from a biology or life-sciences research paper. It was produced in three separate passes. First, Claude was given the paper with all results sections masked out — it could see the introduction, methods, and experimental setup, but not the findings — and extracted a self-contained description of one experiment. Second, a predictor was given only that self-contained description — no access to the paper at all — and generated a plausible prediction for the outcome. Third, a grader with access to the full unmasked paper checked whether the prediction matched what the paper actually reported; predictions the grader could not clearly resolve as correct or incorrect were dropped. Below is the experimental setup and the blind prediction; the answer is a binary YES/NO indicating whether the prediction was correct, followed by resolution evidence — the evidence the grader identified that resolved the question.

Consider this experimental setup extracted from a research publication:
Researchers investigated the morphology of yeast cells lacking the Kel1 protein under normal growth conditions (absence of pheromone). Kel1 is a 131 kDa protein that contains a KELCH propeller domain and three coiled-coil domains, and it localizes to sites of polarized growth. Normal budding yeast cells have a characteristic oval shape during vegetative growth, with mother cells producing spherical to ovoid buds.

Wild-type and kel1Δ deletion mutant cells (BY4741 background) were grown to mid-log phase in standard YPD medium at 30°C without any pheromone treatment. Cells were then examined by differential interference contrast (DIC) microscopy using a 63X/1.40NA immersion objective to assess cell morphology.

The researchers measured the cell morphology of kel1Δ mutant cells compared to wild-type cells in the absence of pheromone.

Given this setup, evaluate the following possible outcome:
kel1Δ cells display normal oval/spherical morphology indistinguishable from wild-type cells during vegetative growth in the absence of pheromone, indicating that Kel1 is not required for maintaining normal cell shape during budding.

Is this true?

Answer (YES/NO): NO